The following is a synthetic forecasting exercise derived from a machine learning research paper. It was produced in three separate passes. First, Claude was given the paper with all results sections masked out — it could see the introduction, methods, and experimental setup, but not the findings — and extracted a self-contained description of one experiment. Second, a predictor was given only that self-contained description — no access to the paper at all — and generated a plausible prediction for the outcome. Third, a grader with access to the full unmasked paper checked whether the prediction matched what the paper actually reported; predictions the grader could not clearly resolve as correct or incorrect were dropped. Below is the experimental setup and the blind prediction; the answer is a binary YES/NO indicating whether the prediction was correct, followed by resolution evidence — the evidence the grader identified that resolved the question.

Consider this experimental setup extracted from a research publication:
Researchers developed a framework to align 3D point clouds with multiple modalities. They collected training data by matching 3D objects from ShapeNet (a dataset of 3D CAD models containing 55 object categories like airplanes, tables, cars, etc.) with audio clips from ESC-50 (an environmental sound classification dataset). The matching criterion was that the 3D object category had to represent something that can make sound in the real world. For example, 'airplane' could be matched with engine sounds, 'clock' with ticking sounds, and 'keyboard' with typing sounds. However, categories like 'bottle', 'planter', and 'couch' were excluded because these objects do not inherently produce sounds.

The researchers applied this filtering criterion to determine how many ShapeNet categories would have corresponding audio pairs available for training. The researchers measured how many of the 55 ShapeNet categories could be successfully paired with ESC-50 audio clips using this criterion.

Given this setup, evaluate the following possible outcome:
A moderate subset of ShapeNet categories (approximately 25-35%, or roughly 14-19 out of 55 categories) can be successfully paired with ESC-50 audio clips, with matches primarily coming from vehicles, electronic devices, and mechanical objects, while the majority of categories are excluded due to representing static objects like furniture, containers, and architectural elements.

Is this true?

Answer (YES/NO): NO